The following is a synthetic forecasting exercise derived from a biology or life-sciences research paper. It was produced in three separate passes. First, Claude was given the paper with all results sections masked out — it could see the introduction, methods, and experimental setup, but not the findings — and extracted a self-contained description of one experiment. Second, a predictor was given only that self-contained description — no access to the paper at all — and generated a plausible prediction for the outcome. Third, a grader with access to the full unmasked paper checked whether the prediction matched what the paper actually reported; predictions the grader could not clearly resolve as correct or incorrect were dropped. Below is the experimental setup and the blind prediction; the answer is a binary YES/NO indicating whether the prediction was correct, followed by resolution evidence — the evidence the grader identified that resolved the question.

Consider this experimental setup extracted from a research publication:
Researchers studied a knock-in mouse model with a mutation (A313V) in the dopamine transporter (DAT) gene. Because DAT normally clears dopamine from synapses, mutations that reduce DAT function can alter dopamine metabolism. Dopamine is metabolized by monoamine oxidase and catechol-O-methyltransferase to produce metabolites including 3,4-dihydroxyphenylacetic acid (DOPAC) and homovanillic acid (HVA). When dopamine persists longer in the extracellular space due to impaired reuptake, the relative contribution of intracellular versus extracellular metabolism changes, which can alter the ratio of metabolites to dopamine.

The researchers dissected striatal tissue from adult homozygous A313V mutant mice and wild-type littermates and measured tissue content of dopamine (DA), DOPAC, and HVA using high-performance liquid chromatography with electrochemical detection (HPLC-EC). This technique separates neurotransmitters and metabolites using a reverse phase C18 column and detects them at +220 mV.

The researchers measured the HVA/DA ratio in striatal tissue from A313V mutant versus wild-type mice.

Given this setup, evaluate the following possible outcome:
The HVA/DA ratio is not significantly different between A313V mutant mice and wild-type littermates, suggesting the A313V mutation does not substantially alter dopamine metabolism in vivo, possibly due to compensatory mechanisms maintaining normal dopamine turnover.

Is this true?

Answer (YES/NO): NO